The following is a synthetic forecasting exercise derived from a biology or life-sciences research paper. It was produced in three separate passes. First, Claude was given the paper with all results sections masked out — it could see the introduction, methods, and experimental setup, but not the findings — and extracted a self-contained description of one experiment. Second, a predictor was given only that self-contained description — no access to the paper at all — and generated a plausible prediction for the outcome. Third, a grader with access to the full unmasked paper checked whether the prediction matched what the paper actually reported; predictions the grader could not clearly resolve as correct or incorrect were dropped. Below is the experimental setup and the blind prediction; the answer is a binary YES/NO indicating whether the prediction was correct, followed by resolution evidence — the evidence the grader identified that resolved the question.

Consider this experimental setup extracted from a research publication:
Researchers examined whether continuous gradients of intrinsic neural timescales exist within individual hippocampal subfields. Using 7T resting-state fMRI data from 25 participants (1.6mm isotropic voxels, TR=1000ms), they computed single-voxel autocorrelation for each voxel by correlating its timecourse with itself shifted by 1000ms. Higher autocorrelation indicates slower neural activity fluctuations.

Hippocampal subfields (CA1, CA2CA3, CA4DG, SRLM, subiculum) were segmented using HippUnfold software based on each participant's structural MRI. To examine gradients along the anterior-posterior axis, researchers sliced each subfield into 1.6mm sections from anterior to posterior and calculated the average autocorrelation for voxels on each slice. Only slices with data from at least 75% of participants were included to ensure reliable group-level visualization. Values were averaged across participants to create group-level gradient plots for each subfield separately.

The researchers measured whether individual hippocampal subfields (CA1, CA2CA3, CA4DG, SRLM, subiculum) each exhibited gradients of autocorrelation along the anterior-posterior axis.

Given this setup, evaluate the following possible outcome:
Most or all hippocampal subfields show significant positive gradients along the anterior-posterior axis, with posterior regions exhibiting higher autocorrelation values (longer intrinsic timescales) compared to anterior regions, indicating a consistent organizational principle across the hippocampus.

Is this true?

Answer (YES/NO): NO